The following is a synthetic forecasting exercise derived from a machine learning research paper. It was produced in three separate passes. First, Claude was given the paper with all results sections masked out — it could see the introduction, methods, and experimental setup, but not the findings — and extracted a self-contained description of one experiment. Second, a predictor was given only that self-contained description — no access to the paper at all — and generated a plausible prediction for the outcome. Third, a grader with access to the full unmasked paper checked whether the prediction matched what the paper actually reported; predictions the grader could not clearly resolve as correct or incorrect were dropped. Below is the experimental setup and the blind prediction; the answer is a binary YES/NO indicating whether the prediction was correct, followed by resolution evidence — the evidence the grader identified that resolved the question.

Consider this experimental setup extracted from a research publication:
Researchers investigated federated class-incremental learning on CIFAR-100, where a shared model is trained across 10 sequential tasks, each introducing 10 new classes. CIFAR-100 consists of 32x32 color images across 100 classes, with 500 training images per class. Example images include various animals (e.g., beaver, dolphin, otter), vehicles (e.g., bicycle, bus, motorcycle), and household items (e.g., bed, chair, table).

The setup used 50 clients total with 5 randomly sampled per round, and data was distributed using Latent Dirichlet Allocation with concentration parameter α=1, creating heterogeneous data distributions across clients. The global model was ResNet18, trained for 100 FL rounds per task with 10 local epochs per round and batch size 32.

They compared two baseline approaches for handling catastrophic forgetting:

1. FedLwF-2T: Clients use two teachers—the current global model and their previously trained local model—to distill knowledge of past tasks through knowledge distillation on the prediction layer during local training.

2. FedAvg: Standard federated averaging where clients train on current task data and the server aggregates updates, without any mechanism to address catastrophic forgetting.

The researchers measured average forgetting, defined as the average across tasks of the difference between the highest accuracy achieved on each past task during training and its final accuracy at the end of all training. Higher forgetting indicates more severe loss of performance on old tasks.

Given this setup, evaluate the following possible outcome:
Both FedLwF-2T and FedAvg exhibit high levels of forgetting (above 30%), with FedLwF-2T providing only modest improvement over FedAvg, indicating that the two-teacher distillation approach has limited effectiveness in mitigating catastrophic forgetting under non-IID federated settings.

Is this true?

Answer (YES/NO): YES